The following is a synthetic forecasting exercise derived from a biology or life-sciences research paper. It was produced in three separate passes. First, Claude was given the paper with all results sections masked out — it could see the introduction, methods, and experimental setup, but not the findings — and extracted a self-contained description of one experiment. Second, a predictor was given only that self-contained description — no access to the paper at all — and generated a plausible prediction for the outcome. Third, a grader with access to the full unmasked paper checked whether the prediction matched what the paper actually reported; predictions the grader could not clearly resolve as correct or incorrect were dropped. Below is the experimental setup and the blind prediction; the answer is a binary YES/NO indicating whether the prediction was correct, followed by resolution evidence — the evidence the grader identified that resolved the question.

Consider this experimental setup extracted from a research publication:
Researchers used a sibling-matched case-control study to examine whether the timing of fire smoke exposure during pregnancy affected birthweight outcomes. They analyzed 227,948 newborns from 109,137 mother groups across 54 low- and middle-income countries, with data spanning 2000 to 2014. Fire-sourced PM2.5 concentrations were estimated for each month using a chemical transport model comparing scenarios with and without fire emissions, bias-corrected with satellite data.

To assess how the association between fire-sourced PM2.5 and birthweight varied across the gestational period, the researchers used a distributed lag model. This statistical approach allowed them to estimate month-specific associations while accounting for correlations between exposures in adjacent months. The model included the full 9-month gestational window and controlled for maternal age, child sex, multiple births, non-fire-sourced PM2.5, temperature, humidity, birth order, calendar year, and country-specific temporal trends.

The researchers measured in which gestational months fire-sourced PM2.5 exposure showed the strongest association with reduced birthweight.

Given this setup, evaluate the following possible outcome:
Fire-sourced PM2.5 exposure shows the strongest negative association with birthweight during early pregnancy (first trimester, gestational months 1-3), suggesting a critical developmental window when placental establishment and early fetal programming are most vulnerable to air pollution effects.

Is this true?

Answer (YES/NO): NO